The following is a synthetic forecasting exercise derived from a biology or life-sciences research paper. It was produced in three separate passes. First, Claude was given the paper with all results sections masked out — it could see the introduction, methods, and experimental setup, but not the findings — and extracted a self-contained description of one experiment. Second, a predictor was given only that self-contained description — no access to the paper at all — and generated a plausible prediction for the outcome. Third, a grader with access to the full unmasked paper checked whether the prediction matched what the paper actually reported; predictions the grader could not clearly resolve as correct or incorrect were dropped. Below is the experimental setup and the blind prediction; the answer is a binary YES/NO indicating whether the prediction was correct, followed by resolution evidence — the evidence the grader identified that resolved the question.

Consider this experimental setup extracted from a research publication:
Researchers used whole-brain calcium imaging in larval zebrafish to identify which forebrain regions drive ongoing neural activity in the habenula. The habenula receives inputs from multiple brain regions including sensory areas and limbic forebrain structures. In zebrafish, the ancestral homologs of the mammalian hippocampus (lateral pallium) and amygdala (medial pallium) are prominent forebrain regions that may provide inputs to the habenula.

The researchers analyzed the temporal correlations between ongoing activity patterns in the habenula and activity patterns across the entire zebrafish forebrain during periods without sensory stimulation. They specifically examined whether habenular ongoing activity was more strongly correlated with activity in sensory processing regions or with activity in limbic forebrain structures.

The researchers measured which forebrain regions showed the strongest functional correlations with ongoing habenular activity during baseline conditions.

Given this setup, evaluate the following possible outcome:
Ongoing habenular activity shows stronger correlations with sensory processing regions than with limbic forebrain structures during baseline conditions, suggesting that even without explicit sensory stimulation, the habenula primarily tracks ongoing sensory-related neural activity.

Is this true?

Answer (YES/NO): NO